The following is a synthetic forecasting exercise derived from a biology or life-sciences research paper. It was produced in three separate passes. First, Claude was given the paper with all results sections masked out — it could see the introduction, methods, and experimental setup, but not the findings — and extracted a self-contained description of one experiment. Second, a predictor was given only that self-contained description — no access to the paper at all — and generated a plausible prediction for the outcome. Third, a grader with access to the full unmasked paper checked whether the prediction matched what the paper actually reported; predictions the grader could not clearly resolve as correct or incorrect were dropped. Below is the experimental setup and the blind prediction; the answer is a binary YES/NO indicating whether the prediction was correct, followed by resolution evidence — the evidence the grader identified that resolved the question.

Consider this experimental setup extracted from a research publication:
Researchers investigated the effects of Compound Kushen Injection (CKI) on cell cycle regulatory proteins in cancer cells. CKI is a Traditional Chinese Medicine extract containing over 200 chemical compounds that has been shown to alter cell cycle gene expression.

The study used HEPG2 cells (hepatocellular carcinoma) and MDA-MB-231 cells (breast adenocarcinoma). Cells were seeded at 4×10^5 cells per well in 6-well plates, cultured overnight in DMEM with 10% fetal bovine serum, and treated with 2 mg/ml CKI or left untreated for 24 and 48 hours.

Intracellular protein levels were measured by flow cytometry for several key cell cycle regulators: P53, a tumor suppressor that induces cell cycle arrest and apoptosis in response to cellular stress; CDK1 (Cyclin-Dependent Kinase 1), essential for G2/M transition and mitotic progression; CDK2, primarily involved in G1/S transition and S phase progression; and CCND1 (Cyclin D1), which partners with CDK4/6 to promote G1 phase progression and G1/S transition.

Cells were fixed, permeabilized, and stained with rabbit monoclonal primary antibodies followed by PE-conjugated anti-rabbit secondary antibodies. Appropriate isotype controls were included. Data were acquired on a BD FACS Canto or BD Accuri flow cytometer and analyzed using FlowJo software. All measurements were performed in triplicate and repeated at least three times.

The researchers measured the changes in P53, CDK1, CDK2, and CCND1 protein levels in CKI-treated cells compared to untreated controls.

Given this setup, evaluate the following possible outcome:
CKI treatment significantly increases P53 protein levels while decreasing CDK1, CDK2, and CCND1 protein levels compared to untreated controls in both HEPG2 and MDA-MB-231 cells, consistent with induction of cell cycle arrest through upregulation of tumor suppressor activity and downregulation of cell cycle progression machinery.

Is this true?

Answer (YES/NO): NO